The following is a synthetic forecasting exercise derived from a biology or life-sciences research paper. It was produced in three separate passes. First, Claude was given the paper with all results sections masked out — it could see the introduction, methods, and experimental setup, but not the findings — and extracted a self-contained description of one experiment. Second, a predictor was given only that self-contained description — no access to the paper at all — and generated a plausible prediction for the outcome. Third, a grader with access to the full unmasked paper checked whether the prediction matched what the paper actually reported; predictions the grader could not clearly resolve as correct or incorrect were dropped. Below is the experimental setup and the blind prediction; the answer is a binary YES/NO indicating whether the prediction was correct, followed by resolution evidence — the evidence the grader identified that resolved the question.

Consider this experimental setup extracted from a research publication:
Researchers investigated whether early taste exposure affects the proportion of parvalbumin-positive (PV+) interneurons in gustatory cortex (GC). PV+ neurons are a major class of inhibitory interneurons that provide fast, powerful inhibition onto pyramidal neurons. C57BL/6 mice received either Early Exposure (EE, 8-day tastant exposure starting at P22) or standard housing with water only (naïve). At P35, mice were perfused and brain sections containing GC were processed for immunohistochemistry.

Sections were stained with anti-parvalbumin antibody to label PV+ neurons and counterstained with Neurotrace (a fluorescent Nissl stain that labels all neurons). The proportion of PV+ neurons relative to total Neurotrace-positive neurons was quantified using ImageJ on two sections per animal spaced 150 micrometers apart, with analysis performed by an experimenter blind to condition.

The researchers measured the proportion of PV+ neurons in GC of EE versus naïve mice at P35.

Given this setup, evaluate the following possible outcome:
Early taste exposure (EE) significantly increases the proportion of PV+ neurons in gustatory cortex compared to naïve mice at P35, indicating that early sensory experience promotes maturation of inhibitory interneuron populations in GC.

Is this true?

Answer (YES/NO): NO